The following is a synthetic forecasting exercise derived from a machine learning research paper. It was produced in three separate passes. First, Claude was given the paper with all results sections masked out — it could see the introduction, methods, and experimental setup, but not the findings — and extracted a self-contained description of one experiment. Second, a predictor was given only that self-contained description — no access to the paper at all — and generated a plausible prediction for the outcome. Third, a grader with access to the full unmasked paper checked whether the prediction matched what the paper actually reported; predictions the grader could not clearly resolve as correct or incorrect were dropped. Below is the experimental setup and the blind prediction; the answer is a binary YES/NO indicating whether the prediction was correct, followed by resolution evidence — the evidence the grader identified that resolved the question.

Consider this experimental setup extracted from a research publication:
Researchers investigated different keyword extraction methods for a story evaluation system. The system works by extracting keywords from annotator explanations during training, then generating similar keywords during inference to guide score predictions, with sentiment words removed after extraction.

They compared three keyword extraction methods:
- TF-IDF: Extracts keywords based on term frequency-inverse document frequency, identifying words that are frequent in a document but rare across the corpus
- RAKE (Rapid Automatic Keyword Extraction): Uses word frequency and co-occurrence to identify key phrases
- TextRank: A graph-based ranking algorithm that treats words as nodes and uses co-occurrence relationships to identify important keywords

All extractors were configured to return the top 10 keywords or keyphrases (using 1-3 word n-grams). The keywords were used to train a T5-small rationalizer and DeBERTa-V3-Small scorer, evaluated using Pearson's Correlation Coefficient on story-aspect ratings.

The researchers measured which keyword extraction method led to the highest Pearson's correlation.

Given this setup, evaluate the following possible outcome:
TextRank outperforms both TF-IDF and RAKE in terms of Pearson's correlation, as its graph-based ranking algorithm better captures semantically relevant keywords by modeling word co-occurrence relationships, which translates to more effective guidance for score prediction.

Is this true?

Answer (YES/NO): YES